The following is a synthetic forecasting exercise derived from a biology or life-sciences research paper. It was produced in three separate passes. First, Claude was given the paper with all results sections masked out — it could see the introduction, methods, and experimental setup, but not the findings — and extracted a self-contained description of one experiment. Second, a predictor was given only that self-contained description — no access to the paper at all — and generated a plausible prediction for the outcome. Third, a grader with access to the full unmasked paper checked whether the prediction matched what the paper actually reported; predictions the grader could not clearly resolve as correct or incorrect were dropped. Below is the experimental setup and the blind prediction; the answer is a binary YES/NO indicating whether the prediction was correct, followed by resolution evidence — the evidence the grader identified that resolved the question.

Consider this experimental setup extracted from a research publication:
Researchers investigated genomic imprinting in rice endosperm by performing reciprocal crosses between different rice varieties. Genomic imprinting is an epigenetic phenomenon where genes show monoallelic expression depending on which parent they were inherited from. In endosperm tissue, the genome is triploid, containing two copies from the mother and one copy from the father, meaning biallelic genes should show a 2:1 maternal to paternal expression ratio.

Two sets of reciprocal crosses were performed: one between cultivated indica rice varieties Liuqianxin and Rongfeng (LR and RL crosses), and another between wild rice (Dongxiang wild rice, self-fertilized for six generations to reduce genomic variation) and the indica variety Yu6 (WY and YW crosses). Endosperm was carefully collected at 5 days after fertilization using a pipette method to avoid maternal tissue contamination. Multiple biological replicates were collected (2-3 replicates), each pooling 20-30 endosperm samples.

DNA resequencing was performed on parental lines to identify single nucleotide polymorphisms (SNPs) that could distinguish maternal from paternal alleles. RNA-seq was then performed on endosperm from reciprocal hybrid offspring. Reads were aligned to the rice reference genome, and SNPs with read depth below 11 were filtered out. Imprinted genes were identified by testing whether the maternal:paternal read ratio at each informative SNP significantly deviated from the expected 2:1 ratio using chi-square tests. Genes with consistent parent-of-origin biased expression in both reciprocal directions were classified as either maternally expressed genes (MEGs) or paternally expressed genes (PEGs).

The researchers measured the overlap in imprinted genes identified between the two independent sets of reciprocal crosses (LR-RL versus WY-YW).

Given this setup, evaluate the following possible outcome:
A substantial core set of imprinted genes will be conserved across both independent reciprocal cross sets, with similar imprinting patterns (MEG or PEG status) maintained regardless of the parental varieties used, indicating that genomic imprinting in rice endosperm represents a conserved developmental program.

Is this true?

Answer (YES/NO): YES